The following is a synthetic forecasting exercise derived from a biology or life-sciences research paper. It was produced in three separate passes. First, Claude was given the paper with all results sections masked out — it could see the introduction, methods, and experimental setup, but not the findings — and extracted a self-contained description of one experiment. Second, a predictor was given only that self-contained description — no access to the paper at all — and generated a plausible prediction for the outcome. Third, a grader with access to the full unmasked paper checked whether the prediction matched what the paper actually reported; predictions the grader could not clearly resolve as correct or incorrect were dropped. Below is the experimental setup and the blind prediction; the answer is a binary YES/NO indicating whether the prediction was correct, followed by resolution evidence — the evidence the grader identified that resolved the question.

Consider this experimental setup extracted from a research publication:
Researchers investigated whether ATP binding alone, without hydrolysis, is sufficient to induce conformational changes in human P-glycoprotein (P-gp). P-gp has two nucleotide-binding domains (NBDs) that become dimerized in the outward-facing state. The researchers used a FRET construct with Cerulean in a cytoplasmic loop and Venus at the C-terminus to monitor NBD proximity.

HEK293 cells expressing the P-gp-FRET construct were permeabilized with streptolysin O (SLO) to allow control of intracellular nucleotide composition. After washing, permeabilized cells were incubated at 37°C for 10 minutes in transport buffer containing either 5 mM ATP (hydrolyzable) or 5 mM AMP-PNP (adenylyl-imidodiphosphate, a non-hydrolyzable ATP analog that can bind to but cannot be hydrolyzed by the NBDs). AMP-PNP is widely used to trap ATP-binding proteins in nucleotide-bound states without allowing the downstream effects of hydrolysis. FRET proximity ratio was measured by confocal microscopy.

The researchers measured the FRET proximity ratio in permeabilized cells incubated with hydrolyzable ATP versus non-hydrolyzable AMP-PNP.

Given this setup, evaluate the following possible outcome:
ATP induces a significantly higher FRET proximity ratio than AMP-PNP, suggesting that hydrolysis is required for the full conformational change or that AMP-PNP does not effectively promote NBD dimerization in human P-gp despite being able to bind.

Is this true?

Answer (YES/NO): NO